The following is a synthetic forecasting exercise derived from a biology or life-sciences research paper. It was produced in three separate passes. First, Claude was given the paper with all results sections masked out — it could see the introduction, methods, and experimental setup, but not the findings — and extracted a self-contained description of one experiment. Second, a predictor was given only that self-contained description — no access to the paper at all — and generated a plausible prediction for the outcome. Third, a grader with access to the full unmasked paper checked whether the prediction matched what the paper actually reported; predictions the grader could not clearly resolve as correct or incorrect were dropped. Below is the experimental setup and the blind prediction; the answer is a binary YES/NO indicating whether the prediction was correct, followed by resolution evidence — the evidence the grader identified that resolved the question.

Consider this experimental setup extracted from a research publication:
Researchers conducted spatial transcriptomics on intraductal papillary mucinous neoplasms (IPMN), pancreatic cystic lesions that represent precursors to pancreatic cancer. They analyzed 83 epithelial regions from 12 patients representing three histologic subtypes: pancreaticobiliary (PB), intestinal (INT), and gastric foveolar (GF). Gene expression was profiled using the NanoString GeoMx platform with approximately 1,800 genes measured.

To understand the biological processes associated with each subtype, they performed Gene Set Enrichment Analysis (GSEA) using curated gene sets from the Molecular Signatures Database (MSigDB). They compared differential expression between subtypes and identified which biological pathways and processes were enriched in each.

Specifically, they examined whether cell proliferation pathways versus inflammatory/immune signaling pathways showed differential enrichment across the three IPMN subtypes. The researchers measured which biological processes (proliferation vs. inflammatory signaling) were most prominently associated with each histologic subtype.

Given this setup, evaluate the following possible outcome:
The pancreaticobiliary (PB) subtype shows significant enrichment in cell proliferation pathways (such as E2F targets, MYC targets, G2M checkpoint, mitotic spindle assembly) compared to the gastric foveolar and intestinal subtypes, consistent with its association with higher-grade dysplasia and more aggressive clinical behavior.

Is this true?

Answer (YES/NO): NO